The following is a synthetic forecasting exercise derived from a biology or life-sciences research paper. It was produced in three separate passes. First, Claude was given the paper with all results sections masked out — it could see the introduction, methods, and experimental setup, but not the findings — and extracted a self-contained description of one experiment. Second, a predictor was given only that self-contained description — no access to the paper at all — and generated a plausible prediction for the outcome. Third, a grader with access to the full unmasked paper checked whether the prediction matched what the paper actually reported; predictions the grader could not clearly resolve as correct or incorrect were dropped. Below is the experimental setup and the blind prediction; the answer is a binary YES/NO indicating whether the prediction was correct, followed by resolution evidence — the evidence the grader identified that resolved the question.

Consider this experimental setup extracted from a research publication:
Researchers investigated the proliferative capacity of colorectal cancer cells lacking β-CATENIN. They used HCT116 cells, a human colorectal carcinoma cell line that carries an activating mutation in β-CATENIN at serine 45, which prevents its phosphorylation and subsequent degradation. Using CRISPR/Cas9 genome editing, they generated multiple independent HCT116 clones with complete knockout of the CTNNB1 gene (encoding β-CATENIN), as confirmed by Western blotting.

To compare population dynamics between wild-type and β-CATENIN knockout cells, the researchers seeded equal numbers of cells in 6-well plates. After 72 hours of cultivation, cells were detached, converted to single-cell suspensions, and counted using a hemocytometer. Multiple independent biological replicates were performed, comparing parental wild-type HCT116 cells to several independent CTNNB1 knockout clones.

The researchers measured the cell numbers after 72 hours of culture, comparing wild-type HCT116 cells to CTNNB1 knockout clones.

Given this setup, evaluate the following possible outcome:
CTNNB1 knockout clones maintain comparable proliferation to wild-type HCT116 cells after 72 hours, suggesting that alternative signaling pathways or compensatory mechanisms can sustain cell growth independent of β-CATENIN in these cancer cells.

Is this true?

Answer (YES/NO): NO